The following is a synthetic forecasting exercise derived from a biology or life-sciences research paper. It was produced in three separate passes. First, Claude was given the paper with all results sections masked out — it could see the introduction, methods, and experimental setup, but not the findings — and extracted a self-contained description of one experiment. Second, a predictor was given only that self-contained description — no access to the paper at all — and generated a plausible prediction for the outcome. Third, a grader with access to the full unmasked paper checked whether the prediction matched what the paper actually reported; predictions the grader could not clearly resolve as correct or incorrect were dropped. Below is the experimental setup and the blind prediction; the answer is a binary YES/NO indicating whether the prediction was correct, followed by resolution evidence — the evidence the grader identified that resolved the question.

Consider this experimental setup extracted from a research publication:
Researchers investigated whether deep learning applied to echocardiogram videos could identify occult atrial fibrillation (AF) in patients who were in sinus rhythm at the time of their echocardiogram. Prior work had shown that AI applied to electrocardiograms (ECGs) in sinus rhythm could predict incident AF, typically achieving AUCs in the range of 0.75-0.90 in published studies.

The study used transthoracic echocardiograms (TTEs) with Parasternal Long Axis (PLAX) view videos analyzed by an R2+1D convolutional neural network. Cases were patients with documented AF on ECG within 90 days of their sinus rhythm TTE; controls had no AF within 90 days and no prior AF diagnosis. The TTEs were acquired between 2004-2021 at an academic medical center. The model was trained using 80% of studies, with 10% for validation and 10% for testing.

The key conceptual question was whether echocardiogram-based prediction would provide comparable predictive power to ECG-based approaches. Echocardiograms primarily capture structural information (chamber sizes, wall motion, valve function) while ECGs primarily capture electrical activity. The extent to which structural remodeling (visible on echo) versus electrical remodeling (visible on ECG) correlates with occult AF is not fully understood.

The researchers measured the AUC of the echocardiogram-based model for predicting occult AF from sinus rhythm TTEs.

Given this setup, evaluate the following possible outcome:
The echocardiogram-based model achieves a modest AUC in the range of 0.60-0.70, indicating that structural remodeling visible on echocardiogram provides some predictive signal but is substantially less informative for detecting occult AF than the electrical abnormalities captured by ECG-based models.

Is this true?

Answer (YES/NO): NO